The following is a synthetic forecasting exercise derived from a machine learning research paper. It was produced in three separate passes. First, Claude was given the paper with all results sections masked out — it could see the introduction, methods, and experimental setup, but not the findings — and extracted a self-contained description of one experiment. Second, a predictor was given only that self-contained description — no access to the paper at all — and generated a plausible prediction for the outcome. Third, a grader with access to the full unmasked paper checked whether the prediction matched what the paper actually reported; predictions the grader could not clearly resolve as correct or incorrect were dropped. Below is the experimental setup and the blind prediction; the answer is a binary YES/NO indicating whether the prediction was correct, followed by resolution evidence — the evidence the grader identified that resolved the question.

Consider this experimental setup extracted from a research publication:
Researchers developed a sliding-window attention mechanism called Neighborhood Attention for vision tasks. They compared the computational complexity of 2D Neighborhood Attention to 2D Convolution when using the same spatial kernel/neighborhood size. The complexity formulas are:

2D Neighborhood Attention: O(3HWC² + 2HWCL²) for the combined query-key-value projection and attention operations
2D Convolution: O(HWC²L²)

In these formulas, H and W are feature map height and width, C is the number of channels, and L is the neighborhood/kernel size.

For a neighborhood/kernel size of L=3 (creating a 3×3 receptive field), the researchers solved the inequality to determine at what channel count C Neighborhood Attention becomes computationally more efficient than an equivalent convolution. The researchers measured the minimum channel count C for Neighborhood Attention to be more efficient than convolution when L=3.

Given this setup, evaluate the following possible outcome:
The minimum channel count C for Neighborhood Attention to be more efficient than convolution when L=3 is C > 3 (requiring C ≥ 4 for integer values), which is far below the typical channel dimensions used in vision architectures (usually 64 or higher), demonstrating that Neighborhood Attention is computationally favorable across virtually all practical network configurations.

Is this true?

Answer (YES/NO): YES